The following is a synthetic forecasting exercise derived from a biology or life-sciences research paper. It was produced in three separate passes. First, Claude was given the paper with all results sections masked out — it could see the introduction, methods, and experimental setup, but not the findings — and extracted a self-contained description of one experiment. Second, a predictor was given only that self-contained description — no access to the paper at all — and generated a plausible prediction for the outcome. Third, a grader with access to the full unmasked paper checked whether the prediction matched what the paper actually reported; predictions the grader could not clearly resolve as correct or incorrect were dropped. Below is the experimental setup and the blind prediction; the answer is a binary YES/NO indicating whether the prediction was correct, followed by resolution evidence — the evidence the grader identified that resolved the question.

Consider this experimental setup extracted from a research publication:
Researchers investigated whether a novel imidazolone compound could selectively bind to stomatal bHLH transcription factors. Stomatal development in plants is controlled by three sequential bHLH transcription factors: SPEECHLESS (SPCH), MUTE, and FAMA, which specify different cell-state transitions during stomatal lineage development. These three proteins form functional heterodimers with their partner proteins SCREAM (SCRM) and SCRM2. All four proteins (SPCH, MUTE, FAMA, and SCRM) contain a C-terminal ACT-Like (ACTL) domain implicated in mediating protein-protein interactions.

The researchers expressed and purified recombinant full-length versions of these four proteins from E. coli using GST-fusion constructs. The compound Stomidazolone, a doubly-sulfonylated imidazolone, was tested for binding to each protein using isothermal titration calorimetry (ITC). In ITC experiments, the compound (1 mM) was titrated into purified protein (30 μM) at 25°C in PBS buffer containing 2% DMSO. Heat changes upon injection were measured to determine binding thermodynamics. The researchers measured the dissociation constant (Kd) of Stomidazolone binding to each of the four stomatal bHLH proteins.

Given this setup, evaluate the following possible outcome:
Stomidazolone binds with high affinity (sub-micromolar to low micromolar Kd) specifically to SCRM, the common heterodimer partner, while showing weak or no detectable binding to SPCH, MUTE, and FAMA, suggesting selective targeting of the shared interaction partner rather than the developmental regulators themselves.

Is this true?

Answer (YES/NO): NO